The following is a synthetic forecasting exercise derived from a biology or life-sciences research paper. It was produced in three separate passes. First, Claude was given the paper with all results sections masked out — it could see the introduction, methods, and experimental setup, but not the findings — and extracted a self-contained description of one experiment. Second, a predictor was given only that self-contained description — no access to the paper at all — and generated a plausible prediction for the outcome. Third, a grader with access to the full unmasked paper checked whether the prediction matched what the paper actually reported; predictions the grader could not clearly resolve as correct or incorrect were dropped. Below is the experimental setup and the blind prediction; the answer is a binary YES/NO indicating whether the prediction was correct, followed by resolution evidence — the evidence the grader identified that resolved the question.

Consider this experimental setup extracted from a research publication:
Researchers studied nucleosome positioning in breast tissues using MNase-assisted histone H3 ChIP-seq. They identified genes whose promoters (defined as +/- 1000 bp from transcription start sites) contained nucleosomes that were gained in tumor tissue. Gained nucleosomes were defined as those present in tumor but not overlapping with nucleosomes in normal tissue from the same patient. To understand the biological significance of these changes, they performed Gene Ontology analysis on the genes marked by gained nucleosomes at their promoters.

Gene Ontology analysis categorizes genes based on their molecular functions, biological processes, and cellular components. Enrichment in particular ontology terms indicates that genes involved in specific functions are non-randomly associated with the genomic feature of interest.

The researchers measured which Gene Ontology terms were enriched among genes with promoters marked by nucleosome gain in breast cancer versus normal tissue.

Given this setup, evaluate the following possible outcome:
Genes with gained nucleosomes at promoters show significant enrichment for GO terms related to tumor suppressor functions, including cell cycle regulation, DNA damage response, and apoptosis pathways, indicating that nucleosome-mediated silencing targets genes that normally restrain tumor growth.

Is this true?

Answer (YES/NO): NO